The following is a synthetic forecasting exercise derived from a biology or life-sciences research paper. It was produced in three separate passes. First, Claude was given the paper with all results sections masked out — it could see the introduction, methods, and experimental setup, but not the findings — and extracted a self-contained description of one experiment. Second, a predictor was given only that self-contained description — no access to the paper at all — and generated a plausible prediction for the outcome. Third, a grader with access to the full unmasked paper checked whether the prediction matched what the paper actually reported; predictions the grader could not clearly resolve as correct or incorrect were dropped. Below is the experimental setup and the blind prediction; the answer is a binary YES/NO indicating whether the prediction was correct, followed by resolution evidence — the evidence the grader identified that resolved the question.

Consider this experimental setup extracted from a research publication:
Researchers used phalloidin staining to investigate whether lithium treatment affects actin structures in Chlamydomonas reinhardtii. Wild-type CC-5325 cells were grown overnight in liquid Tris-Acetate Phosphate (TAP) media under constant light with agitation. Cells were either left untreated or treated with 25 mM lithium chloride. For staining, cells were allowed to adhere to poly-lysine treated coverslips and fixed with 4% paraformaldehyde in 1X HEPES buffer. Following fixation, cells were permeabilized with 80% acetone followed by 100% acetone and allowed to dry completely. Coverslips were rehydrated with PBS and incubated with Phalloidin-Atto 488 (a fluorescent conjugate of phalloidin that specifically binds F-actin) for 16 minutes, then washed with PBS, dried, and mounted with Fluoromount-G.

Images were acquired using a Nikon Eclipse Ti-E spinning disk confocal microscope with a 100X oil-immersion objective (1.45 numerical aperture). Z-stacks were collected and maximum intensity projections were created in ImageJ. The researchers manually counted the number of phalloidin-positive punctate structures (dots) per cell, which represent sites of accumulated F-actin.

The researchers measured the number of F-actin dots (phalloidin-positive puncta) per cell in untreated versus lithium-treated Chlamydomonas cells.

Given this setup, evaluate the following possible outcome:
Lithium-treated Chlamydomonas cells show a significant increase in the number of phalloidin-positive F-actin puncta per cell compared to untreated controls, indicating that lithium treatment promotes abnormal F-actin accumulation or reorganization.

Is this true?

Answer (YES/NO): NO